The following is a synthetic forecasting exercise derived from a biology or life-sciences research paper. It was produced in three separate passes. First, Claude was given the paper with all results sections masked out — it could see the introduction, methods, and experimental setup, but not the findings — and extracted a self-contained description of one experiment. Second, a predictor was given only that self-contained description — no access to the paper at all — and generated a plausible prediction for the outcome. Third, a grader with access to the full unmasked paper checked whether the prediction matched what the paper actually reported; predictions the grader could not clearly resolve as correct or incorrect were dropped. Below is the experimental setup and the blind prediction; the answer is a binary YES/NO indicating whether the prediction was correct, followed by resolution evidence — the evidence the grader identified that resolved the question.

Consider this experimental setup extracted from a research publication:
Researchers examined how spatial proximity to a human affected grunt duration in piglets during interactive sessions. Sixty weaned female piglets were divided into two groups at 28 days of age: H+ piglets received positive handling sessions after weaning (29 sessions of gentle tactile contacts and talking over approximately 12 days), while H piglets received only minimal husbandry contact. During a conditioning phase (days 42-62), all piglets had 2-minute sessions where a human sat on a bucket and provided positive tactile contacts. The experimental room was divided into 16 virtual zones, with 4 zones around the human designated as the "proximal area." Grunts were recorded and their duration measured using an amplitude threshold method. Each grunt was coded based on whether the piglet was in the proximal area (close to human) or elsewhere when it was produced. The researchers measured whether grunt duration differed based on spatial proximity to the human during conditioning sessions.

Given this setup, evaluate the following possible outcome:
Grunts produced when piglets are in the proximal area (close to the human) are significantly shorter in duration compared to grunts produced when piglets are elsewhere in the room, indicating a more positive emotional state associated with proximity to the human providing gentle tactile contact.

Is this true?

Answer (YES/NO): YES